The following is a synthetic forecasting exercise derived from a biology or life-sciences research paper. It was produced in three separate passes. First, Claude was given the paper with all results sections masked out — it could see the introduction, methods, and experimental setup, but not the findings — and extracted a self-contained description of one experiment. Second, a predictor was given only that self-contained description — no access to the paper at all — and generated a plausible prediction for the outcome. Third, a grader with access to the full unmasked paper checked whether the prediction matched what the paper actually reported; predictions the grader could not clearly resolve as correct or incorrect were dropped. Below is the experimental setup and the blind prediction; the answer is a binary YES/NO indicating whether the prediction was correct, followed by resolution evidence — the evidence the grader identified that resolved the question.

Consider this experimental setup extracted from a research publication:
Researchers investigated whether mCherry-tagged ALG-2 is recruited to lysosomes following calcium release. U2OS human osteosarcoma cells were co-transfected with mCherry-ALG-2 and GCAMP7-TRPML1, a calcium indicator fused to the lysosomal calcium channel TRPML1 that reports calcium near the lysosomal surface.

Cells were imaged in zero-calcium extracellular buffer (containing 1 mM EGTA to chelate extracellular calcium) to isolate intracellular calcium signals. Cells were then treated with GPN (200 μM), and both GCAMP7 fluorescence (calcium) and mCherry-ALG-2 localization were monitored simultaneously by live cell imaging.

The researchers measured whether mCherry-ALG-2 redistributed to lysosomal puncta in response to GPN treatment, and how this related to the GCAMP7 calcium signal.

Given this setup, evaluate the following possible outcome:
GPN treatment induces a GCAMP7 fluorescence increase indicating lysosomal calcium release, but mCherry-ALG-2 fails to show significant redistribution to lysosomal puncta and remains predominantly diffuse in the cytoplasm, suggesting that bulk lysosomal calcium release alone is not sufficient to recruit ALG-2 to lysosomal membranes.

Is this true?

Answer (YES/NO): NO